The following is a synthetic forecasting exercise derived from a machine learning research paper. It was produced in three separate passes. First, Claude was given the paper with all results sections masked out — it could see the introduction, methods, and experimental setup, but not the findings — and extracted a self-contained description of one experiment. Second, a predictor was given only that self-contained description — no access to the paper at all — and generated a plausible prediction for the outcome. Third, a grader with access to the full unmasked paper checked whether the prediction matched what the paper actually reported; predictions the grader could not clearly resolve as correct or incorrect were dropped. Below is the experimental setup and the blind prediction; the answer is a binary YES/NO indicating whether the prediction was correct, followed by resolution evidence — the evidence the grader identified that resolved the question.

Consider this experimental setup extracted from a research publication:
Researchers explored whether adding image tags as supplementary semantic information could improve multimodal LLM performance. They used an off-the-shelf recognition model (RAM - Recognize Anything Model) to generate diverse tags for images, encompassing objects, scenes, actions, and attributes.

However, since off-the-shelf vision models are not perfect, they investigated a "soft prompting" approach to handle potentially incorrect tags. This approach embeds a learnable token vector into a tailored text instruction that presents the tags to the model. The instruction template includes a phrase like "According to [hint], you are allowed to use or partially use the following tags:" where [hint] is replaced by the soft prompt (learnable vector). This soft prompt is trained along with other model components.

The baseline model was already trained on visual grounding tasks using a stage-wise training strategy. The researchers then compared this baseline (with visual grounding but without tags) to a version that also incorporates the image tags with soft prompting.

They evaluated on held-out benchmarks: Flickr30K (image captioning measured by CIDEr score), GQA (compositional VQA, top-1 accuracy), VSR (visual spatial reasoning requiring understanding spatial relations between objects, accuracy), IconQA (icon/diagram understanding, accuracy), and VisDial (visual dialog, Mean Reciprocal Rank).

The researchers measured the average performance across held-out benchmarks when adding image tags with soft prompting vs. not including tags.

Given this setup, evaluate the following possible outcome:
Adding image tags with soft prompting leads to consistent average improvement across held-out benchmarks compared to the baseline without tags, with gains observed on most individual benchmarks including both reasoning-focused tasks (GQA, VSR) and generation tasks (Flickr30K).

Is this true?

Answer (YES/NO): NO